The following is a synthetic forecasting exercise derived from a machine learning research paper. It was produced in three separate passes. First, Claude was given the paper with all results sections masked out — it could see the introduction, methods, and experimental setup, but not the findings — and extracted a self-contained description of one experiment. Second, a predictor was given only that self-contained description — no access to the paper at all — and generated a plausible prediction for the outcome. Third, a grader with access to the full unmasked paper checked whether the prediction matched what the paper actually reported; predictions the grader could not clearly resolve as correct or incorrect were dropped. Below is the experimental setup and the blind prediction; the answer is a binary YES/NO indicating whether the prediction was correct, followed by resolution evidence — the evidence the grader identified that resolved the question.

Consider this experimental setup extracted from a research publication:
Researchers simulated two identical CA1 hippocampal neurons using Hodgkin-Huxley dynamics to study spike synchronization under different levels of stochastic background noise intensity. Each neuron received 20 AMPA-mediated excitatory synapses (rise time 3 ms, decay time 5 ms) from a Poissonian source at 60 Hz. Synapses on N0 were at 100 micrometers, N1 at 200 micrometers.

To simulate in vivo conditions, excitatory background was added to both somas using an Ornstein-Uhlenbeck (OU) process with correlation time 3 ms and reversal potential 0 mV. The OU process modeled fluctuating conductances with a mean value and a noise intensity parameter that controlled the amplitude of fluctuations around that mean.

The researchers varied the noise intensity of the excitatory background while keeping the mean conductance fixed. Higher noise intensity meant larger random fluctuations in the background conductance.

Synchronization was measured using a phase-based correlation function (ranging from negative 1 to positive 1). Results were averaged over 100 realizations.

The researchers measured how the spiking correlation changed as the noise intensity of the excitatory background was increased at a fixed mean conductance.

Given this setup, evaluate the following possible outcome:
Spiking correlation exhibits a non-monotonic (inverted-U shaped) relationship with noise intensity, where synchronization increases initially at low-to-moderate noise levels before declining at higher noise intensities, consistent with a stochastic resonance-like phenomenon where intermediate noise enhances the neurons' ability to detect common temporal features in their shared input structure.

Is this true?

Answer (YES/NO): NO